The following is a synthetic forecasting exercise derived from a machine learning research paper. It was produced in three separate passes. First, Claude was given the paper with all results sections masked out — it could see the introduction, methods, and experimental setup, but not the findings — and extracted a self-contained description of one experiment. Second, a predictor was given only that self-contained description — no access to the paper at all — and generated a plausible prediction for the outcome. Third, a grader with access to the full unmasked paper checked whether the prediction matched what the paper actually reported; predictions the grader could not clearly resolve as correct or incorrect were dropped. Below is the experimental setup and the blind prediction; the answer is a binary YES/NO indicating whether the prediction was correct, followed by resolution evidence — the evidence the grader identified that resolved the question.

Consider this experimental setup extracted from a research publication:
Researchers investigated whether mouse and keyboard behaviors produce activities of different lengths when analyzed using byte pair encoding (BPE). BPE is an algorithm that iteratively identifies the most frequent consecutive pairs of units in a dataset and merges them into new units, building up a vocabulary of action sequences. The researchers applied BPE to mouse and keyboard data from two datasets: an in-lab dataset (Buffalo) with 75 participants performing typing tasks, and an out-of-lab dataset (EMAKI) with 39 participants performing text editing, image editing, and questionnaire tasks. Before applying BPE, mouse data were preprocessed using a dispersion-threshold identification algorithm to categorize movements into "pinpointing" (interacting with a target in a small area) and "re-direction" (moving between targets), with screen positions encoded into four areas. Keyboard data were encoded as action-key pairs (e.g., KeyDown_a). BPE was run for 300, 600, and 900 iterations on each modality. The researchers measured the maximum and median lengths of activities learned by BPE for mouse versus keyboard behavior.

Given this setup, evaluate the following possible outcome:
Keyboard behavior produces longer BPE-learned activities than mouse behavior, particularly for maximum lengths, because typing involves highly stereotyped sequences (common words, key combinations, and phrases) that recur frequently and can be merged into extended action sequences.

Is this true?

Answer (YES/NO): NO